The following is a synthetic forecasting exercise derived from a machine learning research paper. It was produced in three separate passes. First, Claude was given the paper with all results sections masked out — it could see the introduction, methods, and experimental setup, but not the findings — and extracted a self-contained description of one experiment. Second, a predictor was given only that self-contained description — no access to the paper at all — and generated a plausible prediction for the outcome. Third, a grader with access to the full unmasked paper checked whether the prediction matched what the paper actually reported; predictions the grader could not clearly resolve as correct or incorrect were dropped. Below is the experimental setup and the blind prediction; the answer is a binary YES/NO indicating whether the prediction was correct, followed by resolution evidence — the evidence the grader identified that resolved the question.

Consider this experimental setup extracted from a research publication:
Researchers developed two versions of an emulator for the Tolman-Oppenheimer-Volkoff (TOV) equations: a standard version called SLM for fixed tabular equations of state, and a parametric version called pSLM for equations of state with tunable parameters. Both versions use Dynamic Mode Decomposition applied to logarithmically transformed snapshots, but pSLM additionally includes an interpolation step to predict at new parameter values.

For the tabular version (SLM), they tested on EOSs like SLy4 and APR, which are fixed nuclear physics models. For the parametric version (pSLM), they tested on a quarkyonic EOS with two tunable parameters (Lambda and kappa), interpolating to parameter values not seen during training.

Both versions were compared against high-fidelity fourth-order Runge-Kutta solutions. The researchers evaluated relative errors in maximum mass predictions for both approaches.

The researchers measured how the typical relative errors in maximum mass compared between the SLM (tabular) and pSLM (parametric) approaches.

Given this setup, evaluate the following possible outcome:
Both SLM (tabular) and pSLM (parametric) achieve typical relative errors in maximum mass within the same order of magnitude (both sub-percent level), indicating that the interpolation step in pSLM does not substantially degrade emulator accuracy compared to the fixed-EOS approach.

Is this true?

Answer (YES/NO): YES